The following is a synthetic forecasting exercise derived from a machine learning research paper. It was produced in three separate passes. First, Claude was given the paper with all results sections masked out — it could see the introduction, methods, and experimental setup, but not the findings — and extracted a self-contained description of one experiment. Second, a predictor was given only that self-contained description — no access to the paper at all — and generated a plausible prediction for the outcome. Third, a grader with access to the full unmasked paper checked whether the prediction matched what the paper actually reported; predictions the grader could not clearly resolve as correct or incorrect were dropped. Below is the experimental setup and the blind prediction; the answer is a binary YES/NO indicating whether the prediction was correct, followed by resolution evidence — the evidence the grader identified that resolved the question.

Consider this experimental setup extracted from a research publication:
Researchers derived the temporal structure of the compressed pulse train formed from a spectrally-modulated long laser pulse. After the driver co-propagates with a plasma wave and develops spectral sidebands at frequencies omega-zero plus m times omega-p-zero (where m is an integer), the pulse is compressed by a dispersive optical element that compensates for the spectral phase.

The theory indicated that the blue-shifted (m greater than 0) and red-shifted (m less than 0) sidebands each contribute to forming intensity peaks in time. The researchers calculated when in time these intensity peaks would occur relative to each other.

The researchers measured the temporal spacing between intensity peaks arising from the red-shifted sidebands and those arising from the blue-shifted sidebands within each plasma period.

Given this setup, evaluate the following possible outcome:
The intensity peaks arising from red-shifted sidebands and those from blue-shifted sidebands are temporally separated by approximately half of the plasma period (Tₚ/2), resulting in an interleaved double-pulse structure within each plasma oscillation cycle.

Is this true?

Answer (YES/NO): YES